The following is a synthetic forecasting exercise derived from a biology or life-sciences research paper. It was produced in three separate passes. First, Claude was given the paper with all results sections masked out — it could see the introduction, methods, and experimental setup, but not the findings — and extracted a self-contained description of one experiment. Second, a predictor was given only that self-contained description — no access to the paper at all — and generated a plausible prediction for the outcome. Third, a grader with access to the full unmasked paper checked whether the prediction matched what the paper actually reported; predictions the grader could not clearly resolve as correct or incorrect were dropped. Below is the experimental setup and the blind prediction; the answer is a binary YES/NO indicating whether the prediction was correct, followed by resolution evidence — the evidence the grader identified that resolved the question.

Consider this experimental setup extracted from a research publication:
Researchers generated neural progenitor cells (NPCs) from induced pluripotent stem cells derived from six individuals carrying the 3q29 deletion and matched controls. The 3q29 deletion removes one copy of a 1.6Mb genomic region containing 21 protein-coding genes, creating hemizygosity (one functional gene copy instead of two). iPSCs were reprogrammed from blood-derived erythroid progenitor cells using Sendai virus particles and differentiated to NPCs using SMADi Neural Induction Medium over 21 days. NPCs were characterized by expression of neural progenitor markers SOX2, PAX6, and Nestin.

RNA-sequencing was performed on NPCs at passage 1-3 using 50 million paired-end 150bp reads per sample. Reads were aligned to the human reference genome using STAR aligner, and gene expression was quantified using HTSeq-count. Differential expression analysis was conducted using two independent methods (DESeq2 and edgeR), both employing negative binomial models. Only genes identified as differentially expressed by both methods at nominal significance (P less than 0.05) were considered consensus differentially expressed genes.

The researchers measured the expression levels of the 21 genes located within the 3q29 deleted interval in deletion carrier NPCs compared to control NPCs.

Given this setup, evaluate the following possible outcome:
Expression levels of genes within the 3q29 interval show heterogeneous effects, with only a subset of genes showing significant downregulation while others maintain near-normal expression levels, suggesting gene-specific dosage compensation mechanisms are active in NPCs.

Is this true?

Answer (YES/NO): NO